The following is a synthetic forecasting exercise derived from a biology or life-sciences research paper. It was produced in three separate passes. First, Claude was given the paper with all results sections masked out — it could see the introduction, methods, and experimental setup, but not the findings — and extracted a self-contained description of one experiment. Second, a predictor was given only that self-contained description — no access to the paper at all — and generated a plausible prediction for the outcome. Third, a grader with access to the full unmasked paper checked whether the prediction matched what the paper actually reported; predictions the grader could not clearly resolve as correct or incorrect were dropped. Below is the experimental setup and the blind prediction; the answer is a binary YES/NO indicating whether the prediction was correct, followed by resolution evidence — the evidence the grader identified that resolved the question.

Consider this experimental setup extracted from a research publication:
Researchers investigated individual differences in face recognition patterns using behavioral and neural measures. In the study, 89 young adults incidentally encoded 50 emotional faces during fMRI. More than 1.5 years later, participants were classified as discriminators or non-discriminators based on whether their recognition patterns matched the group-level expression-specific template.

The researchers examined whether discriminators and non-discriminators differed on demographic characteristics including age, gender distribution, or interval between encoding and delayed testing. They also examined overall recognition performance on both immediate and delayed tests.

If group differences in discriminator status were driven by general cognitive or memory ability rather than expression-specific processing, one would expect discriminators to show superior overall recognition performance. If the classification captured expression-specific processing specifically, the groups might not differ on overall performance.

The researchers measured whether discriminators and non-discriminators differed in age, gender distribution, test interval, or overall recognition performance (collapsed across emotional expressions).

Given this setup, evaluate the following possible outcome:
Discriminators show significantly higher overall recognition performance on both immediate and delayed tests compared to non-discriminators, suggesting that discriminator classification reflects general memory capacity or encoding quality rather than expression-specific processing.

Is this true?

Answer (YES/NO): NO